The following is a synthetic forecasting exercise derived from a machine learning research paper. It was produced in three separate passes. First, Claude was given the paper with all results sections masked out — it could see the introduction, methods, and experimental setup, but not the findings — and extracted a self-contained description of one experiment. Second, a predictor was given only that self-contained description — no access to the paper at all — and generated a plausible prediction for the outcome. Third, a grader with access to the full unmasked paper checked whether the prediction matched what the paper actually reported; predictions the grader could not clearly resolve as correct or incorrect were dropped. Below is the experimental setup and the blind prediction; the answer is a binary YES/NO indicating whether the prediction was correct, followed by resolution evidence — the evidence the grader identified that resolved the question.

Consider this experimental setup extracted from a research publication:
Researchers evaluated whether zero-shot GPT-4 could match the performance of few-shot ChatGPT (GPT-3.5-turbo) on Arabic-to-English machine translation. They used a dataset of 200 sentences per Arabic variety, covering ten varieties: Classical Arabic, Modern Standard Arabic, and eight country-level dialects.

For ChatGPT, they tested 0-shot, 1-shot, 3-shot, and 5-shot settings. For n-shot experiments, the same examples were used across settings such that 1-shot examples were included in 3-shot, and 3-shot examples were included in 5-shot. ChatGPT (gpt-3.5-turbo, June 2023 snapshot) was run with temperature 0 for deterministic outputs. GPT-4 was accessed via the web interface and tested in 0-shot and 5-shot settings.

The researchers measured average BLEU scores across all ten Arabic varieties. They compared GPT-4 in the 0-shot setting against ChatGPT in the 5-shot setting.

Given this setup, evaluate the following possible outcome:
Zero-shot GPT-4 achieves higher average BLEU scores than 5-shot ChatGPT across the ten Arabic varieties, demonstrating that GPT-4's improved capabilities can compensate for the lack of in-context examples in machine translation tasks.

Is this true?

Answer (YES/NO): NO